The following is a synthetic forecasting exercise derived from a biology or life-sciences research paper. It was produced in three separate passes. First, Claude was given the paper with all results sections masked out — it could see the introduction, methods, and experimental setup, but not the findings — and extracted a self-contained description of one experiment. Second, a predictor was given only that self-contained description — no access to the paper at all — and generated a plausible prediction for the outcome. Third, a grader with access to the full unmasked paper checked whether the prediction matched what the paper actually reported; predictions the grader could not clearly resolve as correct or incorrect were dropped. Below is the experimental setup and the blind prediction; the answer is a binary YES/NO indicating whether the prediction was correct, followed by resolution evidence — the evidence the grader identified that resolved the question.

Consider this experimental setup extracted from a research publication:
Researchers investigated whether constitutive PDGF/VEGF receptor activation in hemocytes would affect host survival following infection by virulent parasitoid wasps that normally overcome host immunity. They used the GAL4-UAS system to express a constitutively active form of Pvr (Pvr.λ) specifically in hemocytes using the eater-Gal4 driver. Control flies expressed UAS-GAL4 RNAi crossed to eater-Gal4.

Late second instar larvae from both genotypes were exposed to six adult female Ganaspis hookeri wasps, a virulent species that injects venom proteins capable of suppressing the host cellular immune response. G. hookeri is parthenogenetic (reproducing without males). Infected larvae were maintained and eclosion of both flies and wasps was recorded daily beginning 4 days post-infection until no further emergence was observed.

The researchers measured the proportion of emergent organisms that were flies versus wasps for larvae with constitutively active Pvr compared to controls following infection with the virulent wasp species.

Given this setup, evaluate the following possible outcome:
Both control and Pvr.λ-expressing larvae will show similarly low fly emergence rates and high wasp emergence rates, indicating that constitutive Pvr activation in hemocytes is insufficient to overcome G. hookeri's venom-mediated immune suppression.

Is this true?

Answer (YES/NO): YES